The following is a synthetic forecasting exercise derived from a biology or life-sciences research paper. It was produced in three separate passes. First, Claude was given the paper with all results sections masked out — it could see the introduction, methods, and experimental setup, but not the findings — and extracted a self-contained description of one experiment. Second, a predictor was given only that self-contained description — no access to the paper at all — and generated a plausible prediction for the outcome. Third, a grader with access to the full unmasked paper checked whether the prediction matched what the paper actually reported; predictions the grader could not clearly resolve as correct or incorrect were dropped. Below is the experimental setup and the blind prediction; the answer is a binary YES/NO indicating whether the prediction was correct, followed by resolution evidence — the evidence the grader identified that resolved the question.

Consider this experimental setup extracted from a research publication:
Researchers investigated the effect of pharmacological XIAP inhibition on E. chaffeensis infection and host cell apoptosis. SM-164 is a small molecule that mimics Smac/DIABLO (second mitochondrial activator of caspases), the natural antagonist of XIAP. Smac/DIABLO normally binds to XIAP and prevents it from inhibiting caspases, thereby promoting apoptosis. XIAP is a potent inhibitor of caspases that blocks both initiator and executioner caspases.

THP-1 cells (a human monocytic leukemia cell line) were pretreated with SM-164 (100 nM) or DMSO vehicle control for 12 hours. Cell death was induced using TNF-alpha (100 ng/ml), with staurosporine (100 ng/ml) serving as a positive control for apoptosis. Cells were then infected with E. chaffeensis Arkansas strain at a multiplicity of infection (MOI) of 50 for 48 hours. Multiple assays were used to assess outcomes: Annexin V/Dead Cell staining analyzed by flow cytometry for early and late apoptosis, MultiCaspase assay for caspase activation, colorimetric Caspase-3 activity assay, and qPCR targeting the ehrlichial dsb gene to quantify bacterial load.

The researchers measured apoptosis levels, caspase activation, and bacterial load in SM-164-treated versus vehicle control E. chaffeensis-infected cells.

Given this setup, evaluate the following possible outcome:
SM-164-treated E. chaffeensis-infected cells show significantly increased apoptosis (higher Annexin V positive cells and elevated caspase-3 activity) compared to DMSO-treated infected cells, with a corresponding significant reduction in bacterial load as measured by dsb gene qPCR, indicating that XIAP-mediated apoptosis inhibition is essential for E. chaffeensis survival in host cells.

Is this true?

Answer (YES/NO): YES